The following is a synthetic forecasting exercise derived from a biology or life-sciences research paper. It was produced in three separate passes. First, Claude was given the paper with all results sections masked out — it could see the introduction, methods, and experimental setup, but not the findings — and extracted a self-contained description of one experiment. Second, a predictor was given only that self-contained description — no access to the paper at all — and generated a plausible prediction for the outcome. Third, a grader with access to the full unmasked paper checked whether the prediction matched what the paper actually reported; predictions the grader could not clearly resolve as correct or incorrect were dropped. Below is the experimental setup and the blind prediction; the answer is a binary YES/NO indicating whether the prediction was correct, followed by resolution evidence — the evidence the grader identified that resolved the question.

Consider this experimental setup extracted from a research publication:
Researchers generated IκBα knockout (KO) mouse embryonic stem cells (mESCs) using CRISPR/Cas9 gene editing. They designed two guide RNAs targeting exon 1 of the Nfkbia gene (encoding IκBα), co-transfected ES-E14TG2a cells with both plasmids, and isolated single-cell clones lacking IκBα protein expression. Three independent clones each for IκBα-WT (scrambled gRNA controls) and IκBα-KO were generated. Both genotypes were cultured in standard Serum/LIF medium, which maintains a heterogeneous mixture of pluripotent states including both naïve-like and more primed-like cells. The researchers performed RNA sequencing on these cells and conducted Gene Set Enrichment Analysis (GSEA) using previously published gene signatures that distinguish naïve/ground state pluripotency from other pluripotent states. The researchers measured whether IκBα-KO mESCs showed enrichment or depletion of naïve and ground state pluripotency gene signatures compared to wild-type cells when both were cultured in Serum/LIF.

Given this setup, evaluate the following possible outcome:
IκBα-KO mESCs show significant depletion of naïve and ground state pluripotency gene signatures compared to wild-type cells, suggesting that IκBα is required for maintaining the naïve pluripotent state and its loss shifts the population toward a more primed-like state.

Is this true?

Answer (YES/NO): NO